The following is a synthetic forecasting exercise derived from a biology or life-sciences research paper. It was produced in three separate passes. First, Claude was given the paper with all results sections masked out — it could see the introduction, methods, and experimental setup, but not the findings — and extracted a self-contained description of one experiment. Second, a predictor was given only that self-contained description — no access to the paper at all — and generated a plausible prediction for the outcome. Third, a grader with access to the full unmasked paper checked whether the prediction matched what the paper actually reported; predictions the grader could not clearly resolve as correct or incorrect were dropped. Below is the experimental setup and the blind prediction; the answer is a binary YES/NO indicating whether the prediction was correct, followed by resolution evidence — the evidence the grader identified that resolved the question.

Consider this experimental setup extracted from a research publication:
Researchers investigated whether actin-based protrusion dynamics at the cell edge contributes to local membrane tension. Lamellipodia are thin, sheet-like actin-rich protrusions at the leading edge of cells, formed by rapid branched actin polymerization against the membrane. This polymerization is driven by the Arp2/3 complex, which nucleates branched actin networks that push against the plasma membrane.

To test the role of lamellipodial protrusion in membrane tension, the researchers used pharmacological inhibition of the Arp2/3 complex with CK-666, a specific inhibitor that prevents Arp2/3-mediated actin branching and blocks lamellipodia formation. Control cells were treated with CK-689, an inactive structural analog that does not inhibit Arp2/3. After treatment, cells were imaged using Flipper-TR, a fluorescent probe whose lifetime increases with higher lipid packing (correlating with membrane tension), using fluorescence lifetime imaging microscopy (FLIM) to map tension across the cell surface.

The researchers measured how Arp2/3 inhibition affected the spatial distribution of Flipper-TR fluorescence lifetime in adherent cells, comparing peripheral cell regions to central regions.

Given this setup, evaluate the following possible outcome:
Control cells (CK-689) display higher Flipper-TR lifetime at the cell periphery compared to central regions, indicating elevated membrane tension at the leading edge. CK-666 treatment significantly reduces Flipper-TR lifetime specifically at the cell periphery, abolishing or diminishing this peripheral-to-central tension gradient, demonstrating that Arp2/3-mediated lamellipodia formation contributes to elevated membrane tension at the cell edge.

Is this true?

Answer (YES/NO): NO